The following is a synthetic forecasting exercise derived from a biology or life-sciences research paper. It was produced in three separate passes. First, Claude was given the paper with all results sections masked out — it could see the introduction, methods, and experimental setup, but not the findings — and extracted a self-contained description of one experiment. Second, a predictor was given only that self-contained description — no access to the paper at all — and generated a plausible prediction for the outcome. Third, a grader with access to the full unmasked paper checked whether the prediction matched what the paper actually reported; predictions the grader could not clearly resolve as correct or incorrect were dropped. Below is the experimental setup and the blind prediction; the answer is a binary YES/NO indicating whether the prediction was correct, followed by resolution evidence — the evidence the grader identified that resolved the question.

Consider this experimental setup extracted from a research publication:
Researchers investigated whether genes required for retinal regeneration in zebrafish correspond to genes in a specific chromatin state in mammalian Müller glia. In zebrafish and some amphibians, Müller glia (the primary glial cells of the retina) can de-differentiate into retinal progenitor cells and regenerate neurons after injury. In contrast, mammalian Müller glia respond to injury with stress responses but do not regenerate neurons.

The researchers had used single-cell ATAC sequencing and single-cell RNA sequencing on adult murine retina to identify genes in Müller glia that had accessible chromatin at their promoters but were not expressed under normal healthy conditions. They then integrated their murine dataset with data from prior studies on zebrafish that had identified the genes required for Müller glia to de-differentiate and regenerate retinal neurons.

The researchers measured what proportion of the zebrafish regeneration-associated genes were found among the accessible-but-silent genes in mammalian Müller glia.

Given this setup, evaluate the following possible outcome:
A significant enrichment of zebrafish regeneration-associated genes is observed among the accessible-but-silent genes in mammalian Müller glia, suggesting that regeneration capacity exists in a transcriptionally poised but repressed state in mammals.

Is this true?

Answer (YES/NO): YES